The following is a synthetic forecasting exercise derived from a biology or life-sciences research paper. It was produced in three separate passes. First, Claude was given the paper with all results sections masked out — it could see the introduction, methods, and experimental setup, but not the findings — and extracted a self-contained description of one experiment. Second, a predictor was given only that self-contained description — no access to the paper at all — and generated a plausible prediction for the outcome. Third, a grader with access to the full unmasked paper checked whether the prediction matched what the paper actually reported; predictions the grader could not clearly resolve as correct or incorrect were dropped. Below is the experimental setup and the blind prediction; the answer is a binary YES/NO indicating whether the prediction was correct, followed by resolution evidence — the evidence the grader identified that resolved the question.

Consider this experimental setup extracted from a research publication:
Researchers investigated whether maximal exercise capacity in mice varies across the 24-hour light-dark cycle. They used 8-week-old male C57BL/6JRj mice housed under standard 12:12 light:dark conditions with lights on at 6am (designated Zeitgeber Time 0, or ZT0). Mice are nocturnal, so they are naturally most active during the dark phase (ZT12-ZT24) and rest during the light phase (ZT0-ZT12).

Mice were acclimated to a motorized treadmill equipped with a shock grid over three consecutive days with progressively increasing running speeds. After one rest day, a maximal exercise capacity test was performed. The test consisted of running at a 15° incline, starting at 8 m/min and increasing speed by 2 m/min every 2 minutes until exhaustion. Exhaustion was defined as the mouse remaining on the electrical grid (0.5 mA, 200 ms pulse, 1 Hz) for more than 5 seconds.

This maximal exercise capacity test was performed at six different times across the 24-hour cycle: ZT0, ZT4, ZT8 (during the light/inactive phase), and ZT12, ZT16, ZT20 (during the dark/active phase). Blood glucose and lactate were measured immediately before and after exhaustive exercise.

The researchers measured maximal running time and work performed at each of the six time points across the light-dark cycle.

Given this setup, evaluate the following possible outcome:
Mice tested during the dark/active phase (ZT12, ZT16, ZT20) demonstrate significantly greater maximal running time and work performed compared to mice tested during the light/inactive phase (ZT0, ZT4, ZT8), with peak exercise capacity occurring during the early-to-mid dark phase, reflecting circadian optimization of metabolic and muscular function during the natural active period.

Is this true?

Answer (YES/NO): NO